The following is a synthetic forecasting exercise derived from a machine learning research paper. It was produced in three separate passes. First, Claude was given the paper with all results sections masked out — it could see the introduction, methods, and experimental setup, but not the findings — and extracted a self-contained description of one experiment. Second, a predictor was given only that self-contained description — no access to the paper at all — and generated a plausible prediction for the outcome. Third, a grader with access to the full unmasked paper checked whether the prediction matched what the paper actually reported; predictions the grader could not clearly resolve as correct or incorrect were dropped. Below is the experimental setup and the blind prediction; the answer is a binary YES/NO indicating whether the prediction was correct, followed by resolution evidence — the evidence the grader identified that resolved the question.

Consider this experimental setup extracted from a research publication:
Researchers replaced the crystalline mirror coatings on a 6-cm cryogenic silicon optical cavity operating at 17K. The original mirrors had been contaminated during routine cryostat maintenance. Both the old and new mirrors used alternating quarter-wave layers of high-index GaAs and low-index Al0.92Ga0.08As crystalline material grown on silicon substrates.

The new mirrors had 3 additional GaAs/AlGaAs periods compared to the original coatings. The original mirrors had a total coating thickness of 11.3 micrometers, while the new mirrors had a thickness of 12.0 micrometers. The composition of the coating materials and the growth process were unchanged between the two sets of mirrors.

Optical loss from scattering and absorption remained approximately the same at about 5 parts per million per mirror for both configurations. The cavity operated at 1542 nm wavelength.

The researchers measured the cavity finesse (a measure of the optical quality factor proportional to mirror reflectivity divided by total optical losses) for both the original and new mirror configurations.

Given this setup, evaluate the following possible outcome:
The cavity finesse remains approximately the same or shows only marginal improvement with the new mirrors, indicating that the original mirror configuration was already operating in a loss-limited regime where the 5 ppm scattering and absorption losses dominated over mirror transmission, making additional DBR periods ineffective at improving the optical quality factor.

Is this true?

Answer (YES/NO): NO